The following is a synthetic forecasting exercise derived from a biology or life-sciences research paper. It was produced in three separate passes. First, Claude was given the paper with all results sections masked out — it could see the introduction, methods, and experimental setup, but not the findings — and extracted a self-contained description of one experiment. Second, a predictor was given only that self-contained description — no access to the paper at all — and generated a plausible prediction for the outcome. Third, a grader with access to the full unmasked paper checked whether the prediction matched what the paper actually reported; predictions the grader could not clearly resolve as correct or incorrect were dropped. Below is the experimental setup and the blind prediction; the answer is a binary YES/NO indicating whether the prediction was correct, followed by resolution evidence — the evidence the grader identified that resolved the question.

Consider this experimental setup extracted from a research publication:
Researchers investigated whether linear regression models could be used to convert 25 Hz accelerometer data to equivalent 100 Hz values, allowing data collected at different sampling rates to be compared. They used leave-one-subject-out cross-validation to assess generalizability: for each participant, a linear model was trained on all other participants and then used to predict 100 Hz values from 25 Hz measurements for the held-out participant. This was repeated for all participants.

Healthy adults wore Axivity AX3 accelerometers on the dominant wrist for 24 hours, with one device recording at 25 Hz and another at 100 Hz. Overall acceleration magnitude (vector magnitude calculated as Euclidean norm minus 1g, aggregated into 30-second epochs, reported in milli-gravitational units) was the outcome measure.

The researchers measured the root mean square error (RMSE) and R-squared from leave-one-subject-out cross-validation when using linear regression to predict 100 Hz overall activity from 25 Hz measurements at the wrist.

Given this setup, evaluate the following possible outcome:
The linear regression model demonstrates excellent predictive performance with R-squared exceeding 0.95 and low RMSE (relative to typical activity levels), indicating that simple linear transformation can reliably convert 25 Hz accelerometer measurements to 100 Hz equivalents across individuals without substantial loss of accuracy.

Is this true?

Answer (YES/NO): YES